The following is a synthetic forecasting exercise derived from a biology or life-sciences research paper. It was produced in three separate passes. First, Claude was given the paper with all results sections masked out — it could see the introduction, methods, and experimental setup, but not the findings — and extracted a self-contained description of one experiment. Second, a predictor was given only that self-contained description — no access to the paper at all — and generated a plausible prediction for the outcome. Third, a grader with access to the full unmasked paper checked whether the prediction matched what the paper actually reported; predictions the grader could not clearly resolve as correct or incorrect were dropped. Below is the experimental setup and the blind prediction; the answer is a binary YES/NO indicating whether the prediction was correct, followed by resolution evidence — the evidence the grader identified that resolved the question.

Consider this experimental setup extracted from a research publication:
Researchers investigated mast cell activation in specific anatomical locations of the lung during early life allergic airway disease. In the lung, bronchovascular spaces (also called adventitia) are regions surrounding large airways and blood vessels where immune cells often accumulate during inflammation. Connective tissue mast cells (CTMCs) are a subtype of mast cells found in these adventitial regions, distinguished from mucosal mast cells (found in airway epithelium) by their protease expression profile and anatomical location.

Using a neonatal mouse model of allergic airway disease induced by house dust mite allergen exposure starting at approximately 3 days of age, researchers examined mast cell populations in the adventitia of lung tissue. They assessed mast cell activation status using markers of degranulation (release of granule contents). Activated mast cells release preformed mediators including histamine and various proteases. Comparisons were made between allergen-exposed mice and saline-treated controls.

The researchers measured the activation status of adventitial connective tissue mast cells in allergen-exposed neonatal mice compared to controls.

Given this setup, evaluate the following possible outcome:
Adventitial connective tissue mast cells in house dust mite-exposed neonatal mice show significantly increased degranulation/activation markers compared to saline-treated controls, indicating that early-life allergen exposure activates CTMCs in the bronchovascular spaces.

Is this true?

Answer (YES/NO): YES